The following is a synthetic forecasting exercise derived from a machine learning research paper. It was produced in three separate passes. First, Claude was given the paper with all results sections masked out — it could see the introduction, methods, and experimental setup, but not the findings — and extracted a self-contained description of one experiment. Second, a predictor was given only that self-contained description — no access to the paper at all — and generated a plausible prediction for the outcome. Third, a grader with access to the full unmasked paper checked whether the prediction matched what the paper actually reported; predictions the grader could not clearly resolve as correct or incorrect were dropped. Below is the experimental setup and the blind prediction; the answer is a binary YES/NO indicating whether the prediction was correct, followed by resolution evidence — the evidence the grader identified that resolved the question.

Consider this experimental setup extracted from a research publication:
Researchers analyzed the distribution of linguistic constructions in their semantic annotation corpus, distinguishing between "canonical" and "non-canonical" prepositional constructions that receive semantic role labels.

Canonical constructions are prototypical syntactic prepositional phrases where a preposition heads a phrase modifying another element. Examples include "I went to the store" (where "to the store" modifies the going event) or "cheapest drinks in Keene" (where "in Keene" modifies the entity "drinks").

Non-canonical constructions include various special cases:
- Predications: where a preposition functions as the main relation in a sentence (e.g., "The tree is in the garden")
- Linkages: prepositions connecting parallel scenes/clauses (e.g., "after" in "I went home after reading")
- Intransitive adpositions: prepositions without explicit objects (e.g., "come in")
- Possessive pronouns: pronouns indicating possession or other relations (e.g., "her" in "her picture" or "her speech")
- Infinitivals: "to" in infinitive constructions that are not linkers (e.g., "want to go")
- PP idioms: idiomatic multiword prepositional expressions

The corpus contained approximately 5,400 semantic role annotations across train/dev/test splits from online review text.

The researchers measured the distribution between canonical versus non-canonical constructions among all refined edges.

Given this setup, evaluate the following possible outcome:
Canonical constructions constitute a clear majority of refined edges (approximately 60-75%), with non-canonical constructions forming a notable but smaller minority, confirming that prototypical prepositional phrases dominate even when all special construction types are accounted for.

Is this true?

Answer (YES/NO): NO